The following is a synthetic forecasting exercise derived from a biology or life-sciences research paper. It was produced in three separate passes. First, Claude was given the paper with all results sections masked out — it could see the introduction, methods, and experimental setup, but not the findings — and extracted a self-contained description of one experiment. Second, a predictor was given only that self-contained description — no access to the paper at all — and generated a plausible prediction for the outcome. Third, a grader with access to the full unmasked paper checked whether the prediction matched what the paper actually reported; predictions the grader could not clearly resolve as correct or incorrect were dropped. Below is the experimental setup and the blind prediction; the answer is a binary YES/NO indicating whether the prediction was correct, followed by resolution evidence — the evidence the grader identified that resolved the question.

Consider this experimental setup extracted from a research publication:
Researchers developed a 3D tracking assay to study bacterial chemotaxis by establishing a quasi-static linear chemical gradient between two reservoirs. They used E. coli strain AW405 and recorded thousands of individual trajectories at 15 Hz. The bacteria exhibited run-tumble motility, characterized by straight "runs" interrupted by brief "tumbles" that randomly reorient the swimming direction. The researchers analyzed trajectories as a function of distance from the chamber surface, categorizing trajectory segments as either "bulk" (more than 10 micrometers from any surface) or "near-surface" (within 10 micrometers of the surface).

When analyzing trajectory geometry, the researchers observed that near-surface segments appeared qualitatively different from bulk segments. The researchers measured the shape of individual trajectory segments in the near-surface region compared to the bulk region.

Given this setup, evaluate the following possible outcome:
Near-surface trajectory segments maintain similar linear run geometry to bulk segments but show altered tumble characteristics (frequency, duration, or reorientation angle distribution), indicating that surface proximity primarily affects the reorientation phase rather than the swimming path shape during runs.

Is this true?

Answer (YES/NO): NO